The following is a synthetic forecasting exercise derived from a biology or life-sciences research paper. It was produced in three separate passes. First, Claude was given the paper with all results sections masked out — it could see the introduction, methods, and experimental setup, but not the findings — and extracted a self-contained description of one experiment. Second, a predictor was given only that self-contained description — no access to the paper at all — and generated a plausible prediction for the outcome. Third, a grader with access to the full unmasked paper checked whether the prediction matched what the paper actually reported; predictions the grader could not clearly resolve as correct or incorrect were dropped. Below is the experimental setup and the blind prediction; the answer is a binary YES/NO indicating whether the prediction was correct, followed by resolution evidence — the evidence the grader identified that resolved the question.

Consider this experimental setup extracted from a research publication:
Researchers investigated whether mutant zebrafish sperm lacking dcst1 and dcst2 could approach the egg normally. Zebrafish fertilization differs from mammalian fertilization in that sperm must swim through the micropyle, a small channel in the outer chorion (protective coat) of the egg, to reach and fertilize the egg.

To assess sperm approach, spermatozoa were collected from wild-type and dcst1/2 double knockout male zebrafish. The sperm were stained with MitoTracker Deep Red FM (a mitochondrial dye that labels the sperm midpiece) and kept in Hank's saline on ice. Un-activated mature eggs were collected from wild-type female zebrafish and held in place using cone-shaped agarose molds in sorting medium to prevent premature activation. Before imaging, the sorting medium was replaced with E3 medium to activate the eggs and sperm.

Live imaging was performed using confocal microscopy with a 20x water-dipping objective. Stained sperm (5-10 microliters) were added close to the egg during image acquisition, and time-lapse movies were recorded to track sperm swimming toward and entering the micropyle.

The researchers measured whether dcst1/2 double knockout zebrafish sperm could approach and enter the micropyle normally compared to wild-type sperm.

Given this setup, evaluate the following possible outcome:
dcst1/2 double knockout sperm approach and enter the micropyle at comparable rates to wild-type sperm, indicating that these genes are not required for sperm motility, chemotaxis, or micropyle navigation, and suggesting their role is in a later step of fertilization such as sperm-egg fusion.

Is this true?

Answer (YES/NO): YES